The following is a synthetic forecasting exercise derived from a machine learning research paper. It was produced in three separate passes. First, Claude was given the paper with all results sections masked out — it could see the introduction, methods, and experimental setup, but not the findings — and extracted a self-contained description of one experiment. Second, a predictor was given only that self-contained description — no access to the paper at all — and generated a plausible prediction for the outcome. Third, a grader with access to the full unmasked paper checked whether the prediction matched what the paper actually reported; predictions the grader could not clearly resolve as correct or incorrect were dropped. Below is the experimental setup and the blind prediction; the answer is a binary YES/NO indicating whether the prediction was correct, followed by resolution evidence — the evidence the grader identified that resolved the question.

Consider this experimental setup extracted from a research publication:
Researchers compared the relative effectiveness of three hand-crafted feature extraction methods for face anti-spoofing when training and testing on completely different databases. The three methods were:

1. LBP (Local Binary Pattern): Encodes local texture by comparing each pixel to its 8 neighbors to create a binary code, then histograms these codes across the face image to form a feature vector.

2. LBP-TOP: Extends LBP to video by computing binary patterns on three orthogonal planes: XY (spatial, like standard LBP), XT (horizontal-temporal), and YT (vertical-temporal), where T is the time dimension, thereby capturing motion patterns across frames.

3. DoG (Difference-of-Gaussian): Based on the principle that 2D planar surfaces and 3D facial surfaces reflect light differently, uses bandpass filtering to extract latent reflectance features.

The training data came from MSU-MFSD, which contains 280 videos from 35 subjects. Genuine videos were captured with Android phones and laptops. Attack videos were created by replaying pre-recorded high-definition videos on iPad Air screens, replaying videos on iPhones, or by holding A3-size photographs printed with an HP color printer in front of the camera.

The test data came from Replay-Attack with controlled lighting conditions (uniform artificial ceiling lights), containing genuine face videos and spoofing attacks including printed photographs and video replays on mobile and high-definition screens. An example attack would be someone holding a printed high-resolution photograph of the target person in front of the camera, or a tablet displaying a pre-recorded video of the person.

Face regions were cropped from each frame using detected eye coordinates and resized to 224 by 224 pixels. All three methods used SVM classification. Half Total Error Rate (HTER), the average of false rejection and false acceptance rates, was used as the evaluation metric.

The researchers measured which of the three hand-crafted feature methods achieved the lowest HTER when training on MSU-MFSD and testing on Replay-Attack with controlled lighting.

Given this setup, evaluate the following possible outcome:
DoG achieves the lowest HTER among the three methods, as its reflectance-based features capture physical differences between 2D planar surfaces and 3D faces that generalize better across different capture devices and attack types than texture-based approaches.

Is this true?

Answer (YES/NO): NO